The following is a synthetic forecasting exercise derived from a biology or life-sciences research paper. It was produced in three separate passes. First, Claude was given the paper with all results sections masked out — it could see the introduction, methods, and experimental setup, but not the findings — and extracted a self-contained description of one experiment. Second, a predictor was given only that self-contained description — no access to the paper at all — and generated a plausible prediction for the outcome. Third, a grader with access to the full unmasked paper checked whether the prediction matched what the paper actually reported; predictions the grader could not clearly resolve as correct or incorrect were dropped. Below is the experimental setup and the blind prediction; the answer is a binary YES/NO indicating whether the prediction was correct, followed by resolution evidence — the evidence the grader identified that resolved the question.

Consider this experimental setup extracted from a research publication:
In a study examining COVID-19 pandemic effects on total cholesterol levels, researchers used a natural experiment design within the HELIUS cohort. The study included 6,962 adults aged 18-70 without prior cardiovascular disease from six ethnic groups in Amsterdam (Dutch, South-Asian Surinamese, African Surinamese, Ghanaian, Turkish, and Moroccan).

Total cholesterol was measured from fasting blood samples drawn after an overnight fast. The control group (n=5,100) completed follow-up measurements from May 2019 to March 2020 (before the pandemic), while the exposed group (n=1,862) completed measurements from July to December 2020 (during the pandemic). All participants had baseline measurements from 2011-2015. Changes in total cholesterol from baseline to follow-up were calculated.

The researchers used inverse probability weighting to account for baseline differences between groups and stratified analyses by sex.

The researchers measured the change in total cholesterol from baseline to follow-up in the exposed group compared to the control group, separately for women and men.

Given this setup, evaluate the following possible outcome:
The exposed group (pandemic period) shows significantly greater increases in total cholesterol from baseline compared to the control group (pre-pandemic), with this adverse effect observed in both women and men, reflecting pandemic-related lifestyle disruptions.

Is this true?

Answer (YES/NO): NO